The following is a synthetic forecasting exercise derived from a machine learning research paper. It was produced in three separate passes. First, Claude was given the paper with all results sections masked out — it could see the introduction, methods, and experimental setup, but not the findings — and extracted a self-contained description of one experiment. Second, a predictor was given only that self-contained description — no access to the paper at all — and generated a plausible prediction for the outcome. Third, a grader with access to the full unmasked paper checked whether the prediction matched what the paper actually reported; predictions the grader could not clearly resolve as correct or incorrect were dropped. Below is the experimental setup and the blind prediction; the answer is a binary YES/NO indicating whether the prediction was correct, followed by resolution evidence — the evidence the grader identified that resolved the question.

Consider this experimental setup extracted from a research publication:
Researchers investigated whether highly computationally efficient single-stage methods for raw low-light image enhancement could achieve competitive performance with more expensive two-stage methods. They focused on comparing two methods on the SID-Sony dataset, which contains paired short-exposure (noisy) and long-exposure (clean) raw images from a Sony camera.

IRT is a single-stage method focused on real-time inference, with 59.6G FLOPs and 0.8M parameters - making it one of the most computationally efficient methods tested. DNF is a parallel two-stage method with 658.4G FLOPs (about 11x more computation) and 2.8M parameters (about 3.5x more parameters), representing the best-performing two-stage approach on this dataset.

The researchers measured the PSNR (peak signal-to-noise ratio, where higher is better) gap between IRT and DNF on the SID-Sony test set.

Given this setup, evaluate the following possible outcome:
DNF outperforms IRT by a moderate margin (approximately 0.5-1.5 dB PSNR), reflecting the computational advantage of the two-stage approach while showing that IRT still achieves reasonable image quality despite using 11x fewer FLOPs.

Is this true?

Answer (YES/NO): NO